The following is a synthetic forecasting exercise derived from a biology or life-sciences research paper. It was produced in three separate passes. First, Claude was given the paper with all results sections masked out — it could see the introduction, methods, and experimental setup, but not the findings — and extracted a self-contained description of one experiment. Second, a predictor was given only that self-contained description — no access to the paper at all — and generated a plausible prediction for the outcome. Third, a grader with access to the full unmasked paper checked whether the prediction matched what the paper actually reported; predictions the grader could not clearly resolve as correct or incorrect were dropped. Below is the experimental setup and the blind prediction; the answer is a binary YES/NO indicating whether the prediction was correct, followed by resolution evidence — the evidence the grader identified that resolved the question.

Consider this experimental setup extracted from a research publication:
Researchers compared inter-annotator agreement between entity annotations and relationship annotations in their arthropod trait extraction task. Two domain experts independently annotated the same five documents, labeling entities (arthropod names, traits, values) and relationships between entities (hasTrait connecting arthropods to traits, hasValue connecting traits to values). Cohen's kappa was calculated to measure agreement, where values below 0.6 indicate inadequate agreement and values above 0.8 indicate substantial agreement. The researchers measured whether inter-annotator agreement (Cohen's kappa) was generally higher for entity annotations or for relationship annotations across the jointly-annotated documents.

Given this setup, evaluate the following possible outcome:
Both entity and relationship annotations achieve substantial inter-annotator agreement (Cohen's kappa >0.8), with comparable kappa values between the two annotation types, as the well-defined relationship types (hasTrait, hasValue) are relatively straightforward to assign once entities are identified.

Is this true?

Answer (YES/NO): NO